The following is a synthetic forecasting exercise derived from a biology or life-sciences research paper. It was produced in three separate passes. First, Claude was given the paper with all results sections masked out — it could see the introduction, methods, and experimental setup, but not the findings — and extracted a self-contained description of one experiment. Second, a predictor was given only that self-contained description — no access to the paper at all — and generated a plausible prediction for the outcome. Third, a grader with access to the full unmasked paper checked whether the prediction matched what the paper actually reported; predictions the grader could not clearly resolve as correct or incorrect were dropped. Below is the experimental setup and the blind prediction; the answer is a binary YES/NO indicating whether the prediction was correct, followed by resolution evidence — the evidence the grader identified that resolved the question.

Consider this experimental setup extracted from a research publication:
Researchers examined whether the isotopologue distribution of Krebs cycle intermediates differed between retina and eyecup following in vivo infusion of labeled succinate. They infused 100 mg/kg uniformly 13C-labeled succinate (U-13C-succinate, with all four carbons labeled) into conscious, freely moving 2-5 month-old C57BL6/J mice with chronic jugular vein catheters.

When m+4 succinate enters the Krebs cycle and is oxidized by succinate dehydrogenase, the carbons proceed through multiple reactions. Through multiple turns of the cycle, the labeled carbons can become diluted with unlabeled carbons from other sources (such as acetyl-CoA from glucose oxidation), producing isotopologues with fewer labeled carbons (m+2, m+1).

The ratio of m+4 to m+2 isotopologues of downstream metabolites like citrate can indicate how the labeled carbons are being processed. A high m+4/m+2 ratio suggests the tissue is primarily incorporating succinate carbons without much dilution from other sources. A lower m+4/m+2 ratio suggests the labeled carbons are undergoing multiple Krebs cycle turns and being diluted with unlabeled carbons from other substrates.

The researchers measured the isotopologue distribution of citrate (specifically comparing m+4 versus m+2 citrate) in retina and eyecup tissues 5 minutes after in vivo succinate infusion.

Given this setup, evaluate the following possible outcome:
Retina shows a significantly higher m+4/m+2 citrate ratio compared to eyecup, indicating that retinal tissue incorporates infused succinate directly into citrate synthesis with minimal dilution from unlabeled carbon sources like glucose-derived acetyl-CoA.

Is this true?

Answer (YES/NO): NO